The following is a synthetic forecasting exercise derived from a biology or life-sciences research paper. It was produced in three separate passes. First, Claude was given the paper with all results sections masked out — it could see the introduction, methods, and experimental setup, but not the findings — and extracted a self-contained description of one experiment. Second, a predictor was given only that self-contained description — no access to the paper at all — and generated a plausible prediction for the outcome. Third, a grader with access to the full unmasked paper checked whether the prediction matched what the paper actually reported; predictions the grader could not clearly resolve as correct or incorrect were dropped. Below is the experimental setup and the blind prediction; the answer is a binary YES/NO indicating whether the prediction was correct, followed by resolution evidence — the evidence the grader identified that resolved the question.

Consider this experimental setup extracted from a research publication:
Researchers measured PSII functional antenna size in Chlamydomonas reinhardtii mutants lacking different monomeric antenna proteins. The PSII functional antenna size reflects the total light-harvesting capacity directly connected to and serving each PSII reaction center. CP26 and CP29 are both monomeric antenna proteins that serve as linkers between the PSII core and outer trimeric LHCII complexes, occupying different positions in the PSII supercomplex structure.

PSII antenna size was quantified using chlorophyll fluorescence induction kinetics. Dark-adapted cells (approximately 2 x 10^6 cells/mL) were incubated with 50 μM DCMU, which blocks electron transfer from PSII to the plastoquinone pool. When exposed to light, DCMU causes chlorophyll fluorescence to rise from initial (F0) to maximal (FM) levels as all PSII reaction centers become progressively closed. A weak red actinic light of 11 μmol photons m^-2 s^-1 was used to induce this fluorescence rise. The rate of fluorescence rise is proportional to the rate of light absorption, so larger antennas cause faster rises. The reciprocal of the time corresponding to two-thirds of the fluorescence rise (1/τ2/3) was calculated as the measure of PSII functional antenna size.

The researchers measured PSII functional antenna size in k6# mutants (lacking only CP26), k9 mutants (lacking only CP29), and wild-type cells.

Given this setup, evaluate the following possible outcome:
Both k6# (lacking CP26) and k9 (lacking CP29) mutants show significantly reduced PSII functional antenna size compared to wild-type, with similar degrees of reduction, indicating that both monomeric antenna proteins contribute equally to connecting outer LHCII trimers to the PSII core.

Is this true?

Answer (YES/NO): NO